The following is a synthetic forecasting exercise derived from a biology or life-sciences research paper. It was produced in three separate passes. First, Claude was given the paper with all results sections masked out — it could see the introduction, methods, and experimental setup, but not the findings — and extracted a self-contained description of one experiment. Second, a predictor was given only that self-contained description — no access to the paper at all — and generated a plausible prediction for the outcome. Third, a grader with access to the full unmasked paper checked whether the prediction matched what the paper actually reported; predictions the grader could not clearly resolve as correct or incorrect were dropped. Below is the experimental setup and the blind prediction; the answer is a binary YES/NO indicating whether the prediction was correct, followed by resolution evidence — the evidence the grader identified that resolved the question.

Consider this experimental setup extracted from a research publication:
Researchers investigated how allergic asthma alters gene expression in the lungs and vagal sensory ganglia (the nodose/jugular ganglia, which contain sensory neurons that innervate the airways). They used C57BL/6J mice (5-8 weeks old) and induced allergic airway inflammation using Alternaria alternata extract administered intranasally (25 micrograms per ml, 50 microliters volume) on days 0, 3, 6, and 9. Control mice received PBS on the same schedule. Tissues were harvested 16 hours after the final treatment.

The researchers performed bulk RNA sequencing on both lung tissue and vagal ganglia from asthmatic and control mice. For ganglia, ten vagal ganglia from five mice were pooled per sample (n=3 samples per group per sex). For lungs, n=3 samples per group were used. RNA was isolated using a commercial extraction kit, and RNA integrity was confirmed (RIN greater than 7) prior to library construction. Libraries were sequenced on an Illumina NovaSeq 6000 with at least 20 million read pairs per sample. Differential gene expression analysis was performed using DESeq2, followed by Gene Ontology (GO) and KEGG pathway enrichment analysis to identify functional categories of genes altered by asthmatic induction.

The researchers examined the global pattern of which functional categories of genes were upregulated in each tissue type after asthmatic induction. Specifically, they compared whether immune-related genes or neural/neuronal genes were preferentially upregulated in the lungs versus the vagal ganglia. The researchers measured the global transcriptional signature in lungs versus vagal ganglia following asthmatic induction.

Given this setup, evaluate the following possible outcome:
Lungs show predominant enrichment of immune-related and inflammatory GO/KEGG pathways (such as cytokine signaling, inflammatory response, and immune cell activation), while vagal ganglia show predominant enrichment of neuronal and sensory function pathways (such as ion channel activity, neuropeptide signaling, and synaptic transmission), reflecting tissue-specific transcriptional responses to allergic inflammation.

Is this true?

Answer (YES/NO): NO